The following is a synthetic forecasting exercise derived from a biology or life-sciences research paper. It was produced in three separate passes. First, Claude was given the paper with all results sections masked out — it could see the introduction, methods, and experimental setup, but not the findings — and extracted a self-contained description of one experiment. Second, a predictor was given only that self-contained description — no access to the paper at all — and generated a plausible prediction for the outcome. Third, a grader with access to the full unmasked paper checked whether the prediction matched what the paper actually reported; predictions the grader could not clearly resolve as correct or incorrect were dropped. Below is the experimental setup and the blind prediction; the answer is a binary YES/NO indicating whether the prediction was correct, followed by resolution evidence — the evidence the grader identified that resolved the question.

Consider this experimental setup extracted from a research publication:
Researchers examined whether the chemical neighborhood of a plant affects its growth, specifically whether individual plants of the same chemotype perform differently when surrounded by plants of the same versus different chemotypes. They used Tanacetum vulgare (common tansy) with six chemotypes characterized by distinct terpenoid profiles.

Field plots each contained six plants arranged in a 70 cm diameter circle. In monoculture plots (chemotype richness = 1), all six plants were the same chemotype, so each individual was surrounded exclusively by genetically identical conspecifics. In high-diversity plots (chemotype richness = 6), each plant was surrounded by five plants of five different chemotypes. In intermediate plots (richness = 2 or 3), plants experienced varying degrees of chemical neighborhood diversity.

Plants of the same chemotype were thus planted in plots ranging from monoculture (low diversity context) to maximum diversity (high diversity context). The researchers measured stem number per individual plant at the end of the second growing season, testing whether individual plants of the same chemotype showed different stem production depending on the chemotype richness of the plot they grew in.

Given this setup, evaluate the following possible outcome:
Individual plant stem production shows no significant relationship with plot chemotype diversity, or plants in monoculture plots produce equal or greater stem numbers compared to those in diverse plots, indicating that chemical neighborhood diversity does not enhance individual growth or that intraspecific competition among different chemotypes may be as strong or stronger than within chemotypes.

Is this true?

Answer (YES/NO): YES